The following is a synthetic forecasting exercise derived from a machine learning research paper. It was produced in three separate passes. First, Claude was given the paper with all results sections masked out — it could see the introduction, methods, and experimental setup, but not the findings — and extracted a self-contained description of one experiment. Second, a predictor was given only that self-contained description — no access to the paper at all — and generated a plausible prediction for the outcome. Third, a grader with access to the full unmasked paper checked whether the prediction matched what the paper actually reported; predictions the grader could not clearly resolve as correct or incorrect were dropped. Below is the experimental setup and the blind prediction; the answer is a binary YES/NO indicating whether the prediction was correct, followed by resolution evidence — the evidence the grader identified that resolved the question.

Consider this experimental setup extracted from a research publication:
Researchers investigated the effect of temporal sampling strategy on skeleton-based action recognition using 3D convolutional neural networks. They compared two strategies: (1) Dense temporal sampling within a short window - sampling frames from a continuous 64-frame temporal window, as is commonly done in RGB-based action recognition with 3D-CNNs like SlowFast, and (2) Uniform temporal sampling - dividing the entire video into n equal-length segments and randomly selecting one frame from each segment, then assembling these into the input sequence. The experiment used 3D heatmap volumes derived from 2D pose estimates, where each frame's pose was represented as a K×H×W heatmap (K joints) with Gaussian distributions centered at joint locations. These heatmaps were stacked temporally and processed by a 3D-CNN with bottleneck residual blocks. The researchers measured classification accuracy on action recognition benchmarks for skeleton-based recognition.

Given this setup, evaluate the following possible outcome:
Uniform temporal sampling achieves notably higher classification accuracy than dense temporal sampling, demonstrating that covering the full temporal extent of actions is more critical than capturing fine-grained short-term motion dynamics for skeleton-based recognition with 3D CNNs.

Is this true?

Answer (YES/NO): YES